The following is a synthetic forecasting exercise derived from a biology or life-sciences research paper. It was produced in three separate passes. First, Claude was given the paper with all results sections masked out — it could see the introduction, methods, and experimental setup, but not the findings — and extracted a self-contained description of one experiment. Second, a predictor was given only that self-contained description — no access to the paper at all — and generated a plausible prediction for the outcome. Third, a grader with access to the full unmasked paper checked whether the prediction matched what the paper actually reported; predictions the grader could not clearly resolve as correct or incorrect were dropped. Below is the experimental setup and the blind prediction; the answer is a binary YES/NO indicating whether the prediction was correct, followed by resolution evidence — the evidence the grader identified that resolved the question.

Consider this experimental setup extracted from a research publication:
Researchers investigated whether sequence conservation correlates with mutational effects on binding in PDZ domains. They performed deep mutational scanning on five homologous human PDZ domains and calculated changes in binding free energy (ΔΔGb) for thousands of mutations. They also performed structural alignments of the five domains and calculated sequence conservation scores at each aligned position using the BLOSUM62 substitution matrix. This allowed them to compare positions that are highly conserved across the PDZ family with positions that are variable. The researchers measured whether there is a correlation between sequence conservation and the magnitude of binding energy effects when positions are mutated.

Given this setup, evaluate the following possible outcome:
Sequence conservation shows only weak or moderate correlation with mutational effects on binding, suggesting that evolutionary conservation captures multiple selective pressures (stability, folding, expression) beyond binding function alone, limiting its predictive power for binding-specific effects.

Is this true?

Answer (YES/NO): NO